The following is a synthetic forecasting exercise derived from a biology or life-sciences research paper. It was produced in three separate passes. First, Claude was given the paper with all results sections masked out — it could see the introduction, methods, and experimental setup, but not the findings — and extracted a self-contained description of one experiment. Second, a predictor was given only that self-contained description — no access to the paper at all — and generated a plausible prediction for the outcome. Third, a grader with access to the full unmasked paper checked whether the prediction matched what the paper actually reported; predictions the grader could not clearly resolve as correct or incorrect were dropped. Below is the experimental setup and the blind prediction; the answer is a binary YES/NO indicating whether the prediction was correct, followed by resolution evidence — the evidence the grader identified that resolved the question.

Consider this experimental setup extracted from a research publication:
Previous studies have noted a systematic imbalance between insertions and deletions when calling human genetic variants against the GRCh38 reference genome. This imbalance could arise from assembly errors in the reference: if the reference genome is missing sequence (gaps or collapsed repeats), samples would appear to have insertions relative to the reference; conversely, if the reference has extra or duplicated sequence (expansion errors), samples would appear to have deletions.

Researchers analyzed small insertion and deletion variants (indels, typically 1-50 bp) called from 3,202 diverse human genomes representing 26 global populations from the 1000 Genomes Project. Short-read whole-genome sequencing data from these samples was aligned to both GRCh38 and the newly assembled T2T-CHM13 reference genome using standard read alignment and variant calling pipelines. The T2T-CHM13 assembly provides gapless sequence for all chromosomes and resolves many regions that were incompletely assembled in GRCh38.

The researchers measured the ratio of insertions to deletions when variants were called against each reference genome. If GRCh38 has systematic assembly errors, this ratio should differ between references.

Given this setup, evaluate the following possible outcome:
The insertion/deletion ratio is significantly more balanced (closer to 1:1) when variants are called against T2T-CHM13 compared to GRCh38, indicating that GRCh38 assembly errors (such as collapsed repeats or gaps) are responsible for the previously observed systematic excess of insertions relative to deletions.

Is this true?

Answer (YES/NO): YES